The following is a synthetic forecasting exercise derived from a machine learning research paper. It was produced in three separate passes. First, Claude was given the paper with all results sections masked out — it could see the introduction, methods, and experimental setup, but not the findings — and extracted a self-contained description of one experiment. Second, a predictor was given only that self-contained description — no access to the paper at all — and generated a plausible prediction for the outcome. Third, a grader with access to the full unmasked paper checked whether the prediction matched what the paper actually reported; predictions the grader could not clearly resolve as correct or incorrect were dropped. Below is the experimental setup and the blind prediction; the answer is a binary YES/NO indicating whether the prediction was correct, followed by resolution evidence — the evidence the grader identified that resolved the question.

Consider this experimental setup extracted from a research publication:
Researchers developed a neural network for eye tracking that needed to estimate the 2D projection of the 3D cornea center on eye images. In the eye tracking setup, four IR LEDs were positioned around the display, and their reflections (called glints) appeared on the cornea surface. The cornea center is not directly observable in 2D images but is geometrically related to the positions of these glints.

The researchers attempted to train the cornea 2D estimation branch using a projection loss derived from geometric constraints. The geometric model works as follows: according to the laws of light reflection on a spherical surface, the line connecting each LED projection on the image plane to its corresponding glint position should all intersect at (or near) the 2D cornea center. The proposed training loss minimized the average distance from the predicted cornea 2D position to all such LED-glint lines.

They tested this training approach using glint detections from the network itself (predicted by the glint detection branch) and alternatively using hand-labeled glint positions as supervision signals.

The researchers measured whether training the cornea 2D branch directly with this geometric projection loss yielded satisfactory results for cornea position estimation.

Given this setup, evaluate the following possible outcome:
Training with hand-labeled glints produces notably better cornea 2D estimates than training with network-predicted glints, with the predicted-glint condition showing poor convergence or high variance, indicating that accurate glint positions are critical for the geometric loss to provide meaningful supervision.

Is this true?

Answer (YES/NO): NO